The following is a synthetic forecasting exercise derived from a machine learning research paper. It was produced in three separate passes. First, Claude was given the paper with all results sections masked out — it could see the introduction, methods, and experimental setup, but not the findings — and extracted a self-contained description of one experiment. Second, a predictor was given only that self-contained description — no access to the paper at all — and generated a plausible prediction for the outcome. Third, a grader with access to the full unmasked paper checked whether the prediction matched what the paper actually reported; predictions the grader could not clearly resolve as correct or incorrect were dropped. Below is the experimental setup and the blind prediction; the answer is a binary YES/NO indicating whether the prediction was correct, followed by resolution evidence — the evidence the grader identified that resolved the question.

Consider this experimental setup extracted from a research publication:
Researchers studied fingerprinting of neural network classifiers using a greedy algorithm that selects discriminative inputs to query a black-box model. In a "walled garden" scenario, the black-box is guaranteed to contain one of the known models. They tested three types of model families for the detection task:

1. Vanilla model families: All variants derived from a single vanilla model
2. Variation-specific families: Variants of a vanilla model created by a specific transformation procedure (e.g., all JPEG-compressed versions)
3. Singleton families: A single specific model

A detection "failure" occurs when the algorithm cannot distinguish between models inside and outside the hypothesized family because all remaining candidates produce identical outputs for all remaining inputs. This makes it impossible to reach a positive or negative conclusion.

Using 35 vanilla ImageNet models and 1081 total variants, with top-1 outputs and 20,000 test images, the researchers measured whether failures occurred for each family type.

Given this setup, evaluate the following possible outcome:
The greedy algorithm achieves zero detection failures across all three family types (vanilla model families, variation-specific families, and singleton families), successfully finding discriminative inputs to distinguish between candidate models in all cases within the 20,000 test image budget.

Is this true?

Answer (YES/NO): NO